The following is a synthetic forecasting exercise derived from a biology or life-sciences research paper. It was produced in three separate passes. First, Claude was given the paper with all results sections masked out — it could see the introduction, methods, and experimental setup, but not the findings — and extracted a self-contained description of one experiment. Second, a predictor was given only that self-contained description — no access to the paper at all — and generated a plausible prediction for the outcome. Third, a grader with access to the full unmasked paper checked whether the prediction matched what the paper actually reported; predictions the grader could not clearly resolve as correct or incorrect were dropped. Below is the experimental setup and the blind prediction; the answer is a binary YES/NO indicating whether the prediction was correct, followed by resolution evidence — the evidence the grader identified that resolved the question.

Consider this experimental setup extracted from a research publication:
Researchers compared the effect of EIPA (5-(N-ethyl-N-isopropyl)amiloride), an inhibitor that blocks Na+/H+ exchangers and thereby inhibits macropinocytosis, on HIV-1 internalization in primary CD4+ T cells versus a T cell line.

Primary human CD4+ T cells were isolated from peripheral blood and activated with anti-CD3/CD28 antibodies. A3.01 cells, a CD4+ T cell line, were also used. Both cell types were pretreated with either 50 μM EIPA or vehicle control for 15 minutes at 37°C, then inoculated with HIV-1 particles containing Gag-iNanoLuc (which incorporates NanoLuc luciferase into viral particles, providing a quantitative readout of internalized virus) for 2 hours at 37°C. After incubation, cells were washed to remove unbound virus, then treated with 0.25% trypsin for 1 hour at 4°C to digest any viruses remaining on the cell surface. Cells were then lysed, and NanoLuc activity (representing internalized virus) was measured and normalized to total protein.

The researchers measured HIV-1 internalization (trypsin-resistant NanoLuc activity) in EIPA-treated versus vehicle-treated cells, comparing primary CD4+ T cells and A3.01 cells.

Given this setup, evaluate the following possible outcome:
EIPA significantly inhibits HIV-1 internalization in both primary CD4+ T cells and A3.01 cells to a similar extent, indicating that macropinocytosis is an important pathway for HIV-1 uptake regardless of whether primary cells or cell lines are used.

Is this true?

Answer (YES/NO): NO